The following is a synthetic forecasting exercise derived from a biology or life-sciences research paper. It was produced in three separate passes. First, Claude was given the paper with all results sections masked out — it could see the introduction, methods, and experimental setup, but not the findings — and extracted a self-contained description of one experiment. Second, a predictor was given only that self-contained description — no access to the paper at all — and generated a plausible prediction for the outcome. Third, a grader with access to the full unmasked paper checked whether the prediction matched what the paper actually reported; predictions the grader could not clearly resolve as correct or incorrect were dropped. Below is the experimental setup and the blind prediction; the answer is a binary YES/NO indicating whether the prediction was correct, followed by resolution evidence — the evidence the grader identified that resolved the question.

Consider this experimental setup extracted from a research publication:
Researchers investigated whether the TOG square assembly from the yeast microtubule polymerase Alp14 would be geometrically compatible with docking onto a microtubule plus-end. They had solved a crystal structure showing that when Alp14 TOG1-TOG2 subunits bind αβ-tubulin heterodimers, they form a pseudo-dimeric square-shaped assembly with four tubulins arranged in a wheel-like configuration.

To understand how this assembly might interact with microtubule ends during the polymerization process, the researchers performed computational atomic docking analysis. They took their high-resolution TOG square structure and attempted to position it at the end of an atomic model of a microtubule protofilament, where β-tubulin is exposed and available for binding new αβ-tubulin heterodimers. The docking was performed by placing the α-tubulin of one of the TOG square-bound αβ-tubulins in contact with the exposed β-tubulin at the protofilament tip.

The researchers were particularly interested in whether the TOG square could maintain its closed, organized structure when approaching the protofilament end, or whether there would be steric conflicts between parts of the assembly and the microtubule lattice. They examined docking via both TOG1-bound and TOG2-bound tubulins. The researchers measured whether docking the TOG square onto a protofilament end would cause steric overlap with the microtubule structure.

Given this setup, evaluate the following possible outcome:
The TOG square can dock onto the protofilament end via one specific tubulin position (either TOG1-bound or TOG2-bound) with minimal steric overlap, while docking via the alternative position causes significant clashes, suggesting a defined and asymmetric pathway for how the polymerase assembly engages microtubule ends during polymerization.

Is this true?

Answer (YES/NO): NO